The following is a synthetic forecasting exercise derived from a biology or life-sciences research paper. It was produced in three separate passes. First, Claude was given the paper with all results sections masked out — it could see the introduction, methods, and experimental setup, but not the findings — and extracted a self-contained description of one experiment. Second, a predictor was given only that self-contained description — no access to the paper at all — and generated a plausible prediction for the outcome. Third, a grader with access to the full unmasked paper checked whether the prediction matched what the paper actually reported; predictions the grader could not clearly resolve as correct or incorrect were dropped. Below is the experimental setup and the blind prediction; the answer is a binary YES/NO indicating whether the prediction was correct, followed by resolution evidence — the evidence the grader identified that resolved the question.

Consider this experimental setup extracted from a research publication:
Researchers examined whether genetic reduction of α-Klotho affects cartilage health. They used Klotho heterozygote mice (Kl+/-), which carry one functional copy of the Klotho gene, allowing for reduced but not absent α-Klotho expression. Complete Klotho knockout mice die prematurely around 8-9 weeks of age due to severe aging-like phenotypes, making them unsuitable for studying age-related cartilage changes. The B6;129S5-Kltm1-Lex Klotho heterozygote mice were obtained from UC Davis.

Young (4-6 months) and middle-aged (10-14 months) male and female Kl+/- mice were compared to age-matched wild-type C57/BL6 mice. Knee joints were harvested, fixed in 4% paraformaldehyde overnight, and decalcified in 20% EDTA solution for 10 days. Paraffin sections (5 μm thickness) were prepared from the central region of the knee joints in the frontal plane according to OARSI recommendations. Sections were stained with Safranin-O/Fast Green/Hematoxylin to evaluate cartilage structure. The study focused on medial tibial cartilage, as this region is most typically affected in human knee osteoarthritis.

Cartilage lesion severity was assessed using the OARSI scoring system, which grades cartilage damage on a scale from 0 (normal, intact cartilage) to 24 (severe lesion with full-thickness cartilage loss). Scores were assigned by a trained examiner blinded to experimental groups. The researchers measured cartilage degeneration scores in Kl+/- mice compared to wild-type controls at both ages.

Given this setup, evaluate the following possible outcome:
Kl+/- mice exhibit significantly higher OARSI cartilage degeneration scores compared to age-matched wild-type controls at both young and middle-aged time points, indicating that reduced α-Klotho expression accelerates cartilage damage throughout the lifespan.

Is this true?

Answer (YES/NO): NO